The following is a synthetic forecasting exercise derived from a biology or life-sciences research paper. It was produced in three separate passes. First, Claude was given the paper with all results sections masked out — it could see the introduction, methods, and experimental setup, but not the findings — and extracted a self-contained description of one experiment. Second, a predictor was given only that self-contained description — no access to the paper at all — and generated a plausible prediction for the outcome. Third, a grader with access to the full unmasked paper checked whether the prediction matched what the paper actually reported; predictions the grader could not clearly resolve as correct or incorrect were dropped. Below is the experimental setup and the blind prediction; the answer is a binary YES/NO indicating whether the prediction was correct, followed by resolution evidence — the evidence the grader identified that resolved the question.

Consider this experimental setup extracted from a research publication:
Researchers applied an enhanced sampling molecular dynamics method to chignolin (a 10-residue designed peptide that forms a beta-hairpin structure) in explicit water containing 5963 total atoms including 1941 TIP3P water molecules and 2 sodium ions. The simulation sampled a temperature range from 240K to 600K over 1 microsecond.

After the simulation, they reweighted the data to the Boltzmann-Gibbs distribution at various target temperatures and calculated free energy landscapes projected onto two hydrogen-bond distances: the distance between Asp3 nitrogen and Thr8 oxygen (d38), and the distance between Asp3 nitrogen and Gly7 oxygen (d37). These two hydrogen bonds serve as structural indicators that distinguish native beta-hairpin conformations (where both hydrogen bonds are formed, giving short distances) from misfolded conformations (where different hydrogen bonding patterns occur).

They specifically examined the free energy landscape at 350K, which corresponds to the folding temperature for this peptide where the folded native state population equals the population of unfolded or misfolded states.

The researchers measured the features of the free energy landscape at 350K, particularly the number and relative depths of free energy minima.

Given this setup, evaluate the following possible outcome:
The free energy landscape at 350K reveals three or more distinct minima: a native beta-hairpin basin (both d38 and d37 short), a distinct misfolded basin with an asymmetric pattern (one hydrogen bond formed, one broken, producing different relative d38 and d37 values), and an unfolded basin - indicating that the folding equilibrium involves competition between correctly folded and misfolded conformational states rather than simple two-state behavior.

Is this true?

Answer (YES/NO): NO